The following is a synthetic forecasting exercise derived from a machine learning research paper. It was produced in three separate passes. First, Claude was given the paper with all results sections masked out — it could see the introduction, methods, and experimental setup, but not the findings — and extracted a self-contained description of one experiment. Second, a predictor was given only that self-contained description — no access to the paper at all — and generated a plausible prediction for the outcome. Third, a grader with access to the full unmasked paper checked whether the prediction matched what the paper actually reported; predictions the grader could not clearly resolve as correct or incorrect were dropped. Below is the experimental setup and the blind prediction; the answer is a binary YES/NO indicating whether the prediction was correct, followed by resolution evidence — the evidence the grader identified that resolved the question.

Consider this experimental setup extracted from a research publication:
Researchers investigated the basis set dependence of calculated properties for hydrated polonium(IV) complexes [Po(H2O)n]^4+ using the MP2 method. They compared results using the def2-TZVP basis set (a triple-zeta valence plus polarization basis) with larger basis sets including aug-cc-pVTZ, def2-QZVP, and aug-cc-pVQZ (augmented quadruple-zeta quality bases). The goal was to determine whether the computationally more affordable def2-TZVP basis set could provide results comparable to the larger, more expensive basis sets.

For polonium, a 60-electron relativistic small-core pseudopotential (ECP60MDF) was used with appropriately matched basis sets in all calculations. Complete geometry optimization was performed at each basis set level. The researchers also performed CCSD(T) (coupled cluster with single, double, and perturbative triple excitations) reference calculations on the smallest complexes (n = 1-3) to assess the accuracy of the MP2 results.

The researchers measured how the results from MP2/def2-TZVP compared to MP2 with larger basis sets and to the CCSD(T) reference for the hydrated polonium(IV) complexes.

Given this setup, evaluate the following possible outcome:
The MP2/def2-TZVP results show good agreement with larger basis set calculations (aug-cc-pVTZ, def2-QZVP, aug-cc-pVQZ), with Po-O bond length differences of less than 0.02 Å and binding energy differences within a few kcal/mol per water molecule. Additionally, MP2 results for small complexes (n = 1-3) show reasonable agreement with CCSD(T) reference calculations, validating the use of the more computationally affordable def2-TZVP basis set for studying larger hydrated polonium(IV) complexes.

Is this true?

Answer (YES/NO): YES